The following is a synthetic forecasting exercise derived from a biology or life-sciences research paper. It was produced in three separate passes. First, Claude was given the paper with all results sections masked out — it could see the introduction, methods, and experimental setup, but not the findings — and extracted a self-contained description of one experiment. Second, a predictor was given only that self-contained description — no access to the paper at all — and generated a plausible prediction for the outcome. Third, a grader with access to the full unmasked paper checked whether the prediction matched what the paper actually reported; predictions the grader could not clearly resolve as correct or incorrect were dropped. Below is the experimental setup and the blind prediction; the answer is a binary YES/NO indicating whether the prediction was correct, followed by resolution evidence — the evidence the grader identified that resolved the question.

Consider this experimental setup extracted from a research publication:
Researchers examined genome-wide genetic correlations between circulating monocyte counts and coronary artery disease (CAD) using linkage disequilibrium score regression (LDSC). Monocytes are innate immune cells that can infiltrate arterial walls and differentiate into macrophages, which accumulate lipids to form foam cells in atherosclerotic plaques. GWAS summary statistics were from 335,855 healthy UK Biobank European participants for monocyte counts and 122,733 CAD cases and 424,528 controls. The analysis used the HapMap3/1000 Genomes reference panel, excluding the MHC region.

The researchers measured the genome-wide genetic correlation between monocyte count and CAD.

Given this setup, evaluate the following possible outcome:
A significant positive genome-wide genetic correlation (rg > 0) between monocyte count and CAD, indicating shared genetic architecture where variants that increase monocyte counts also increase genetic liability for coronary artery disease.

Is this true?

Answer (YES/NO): YES